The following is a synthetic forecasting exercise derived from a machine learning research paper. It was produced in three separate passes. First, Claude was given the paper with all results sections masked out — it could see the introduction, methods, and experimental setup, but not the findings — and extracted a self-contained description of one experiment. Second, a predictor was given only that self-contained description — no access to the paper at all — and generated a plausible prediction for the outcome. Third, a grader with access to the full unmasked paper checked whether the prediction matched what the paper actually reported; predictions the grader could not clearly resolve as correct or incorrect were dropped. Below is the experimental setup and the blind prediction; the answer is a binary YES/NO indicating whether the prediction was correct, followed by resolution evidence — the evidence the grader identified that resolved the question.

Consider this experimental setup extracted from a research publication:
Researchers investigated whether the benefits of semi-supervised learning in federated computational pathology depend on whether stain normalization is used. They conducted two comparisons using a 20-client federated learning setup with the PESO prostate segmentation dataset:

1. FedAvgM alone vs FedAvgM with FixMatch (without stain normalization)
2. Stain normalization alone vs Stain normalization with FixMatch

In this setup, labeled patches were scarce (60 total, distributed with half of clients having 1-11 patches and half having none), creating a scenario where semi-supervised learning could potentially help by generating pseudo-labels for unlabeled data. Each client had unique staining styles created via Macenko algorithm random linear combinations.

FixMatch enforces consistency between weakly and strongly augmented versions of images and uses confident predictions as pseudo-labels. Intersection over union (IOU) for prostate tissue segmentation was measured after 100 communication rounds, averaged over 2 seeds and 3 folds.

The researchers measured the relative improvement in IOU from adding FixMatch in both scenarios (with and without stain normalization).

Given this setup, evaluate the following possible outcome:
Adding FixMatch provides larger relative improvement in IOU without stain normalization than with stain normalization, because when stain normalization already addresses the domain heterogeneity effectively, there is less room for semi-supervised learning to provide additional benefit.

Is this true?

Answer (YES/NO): YES